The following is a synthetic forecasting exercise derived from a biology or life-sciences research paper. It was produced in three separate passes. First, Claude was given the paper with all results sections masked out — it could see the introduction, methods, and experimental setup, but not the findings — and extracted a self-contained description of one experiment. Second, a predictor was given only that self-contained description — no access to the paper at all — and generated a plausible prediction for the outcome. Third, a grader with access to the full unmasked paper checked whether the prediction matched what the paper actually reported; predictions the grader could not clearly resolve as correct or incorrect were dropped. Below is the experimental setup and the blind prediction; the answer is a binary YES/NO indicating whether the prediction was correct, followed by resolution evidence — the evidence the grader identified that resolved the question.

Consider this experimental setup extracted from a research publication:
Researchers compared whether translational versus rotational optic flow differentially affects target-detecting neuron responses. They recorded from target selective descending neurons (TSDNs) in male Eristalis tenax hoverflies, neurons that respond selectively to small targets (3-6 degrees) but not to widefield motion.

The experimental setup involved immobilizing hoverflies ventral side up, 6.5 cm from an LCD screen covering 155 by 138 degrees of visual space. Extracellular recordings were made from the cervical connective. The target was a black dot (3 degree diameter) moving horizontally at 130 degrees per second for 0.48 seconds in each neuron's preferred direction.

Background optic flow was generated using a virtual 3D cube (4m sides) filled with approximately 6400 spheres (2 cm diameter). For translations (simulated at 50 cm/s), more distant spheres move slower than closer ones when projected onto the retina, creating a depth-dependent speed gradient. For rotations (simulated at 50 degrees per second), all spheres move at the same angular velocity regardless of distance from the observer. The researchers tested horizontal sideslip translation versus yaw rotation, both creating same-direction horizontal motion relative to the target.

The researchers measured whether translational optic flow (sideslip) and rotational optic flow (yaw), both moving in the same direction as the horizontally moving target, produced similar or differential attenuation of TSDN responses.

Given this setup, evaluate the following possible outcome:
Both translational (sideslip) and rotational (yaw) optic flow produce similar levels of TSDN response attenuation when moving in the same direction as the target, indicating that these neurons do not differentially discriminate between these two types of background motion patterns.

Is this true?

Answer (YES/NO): YES